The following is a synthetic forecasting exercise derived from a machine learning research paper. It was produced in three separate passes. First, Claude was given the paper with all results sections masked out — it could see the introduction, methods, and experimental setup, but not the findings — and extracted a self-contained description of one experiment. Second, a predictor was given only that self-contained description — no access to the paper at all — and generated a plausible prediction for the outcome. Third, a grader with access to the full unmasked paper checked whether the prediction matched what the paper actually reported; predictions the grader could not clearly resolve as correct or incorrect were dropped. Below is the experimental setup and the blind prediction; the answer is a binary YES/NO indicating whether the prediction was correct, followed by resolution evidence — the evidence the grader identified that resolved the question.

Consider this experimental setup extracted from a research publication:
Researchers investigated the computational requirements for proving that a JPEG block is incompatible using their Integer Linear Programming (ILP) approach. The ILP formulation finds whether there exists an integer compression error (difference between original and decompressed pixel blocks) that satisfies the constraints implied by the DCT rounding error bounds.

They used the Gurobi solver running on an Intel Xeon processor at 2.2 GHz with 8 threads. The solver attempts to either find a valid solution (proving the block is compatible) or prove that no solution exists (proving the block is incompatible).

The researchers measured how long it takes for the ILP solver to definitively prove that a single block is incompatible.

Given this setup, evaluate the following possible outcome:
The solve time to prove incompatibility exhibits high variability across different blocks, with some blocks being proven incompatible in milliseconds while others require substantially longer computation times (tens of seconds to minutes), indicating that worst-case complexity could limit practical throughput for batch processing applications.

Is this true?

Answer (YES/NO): NO